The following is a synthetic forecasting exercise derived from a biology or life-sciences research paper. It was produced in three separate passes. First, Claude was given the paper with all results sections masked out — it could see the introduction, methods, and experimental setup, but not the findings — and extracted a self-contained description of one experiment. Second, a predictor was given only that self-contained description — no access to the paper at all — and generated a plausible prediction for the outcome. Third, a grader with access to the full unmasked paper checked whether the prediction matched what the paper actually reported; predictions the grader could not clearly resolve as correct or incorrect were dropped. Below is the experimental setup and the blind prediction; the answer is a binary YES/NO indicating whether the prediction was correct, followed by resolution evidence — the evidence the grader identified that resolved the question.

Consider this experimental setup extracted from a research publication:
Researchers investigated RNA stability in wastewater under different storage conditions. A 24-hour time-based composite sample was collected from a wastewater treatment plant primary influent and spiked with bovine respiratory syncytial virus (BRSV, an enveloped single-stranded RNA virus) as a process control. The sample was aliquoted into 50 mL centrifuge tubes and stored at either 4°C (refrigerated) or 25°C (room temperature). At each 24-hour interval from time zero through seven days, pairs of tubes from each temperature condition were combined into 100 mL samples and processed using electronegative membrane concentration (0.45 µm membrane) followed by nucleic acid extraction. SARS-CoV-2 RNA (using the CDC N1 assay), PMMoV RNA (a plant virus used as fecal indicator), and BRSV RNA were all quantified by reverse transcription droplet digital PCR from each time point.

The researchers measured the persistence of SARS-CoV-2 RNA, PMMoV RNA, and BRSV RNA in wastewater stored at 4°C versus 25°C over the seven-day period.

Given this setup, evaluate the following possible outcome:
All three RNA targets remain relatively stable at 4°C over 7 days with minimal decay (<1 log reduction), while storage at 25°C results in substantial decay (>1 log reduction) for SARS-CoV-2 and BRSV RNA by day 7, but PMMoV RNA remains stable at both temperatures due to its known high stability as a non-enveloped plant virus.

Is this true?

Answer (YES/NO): NO